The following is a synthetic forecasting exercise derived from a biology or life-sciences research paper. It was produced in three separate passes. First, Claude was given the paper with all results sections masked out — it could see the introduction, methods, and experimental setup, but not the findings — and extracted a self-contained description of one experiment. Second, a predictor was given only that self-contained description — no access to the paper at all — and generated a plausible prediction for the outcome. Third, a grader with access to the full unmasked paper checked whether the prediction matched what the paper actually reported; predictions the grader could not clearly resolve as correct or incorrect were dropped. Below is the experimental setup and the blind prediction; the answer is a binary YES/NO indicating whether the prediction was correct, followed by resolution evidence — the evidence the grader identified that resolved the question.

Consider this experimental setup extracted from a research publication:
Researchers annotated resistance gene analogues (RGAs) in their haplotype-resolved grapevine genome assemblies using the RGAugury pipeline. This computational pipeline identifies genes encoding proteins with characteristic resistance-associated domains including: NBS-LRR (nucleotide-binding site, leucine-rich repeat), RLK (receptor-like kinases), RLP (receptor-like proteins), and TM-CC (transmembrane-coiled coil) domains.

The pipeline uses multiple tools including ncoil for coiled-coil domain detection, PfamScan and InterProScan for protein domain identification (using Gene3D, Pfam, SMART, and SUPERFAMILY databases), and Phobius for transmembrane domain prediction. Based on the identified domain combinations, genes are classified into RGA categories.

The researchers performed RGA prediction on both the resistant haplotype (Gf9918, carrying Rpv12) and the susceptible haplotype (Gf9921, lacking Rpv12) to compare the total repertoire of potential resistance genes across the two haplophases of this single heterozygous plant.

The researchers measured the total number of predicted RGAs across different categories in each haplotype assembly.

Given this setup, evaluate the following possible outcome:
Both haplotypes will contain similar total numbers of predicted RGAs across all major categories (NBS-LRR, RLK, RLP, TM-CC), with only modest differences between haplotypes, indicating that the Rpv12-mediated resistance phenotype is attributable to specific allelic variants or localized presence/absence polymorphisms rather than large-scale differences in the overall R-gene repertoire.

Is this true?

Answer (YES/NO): YES